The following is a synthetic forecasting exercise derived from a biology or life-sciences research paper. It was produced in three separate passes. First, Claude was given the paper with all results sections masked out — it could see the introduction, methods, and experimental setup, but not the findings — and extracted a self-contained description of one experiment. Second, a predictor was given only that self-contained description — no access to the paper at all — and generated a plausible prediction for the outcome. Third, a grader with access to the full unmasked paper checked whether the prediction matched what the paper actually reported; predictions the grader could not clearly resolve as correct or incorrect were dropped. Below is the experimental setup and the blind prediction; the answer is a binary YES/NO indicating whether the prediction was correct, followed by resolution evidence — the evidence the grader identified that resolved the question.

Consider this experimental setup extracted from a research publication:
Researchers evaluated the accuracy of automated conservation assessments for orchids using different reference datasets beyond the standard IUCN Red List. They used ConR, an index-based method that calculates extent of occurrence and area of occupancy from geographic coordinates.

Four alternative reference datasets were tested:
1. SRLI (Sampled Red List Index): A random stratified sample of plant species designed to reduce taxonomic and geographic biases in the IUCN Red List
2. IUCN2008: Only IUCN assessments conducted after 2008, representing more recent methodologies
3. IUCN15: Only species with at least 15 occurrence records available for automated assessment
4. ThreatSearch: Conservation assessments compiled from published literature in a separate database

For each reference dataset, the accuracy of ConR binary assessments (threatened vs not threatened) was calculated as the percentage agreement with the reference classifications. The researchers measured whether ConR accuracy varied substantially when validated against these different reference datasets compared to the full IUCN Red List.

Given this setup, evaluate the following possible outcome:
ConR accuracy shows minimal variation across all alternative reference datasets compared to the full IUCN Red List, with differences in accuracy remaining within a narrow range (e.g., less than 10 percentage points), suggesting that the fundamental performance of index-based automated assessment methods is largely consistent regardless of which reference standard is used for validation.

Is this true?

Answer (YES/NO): NO